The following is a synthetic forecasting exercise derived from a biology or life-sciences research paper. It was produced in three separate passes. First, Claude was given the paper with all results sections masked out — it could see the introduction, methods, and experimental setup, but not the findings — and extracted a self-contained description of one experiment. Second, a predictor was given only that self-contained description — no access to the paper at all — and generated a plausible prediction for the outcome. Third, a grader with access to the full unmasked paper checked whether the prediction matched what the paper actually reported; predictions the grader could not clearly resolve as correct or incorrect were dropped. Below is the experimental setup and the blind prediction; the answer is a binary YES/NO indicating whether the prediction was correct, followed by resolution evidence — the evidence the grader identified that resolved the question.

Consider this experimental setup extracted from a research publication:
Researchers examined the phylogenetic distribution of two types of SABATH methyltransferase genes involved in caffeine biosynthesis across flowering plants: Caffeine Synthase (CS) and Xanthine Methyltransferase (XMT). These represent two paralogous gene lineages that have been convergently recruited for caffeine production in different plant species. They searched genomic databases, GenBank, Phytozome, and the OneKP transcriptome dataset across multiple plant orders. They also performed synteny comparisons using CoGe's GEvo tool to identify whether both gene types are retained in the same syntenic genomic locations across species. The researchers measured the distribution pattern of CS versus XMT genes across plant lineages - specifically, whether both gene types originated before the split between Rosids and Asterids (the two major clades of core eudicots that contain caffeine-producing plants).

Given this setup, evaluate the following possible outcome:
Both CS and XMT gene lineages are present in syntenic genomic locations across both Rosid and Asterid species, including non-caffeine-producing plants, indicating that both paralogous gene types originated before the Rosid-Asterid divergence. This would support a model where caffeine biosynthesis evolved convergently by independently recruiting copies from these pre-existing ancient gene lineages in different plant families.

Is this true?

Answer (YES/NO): NO